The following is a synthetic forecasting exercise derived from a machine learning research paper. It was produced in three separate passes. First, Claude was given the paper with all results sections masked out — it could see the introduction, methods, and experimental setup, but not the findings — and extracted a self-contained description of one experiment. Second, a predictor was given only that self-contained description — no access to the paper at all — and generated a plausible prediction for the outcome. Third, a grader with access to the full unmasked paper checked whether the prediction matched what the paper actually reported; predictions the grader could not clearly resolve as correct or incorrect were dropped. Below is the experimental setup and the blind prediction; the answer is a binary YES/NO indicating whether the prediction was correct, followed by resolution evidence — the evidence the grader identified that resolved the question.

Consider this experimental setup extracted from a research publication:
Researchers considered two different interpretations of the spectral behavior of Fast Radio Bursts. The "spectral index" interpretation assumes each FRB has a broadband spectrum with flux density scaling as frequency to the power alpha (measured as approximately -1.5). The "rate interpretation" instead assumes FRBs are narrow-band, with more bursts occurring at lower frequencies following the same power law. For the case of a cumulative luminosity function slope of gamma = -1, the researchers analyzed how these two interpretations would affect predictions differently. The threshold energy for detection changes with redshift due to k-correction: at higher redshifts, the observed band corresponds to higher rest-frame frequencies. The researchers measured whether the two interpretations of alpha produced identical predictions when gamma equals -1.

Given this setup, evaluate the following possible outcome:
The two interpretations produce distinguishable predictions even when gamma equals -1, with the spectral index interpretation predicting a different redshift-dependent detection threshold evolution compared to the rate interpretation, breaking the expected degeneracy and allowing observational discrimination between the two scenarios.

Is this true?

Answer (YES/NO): NO